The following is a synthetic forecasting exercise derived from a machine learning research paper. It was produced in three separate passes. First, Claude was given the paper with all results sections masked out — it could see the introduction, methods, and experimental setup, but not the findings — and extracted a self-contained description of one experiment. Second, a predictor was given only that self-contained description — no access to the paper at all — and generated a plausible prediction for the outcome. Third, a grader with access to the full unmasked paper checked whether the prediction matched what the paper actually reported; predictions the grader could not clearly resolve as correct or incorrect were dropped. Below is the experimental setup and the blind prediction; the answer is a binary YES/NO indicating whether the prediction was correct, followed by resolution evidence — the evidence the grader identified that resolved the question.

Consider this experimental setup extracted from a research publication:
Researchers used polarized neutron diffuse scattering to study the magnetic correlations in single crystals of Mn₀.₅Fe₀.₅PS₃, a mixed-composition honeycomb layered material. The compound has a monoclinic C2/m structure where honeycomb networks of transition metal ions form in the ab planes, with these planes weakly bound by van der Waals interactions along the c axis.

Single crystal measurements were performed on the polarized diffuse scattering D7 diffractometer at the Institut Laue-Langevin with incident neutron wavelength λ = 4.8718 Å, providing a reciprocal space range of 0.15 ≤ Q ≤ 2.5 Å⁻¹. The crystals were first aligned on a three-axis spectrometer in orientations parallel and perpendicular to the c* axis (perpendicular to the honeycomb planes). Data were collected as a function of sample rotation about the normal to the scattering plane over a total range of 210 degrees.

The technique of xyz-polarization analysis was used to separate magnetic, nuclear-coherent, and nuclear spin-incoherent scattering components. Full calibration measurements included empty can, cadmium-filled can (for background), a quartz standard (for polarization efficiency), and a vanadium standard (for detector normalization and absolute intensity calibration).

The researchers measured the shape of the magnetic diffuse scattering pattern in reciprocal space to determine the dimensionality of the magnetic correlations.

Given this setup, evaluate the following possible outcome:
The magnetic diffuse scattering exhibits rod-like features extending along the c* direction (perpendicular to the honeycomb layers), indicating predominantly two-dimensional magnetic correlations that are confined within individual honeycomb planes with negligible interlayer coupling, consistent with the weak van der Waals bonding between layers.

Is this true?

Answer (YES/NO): YES